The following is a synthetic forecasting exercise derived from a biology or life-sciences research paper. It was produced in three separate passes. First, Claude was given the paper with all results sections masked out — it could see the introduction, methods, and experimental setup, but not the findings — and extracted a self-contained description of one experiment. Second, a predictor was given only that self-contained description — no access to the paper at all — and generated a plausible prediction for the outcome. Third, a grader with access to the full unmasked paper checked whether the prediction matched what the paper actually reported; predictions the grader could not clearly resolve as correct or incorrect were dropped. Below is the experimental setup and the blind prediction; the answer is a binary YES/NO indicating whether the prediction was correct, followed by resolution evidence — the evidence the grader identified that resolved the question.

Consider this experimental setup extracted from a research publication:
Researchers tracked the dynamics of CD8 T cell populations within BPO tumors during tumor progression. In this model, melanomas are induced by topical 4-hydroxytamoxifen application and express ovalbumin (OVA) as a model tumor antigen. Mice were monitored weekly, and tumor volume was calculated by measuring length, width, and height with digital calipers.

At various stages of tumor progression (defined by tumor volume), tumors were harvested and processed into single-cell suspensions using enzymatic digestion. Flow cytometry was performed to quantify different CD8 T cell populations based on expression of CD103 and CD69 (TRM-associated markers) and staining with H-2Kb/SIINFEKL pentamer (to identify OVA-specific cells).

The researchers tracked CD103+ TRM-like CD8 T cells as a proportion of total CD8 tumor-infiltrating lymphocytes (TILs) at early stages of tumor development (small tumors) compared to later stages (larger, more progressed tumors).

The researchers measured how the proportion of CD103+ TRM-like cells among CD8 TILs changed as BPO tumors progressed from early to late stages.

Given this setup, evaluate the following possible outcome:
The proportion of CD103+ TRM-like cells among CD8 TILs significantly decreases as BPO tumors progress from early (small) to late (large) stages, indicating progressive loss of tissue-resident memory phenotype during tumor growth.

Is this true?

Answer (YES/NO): YES